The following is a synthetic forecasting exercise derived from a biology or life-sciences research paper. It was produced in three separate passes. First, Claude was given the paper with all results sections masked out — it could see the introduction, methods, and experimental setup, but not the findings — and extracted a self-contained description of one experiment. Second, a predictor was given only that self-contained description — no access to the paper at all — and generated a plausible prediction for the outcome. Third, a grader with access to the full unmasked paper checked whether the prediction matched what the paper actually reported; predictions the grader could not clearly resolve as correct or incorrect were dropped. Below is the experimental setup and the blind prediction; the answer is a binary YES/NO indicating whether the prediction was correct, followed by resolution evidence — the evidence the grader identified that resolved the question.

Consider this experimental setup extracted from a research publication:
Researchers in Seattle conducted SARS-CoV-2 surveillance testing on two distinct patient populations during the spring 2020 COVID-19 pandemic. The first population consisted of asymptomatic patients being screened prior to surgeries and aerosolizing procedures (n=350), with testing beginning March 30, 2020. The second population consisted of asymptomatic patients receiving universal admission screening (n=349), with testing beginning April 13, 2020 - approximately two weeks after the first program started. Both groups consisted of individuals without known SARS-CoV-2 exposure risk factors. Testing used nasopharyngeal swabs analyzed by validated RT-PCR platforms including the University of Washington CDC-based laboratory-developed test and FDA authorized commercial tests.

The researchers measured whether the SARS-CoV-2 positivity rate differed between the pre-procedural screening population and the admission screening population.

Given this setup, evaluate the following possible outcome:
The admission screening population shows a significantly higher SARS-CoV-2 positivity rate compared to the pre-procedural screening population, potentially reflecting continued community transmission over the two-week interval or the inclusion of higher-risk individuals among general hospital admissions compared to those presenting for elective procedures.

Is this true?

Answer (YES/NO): NO